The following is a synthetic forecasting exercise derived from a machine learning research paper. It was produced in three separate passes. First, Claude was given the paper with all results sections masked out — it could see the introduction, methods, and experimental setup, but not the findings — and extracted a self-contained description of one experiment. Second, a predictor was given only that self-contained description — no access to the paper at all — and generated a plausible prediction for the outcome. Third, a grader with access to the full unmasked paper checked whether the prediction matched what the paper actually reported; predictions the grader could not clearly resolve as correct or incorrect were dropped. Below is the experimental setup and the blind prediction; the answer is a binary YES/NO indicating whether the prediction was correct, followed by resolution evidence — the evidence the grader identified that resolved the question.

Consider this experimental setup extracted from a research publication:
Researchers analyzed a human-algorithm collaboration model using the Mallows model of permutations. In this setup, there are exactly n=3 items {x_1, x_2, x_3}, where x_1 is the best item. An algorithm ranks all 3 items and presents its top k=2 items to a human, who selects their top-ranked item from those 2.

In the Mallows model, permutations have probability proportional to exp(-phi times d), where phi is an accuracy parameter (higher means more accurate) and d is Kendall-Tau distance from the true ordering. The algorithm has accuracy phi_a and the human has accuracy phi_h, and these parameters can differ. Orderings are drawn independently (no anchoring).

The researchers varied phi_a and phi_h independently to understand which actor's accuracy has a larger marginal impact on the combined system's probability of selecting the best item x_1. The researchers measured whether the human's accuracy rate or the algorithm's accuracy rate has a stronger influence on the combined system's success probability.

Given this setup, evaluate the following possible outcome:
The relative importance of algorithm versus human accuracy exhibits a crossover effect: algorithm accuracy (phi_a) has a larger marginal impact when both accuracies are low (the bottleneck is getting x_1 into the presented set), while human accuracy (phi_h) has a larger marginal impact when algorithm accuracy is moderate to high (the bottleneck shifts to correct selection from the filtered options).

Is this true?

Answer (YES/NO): NO